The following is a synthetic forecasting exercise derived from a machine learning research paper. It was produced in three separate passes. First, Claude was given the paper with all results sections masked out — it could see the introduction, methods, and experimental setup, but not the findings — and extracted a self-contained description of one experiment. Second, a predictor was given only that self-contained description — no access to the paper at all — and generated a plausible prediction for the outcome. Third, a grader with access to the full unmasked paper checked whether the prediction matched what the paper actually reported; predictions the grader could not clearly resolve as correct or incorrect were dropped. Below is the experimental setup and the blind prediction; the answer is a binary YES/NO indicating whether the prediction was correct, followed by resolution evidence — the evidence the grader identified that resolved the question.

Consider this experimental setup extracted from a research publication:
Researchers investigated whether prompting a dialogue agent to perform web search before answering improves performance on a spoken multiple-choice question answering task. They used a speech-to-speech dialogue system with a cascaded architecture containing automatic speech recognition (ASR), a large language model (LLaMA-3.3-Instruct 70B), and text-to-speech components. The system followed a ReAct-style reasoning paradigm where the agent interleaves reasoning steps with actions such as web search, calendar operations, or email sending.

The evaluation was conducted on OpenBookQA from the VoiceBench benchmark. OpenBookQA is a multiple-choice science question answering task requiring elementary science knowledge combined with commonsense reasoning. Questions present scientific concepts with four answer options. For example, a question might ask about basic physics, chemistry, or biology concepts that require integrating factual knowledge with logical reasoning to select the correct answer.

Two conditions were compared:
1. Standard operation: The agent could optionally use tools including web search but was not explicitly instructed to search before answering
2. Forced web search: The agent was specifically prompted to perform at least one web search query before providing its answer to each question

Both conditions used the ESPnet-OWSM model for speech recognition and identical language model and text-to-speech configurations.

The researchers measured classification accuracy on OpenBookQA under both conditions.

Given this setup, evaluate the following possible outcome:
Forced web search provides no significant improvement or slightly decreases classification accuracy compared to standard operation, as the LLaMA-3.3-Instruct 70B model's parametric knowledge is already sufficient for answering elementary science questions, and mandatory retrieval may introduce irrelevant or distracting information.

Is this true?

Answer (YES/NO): NO